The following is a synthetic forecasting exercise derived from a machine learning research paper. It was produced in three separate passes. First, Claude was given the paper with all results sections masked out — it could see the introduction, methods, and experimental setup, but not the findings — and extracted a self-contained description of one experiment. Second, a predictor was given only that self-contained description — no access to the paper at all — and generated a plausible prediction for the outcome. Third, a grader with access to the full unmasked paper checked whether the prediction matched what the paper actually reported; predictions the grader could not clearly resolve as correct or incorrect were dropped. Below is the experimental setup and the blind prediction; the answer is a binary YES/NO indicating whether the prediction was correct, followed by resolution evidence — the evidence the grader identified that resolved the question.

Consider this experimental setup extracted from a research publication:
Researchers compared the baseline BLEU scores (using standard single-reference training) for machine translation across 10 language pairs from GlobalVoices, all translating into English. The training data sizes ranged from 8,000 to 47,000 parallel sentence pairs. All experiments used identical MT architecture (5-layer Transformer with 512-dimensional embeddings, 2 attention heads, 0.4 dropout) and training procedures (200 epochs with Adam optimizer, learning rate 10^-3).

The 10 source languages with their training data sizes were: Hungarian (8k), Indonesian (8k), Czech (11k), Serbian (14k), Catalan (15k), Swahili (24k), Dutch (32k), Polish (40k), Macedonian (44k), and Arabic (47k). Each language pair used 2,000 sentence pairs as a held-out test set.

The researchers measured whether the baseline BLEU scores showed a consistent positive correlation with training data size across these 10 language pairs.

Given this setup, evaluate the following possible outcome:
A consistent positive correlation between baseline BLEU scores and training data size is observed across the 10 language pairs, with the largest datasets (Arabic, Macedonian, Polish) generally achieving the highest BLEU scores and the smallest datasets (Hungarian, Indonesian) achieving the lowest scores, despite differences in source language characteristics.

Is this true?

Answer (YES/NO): NO